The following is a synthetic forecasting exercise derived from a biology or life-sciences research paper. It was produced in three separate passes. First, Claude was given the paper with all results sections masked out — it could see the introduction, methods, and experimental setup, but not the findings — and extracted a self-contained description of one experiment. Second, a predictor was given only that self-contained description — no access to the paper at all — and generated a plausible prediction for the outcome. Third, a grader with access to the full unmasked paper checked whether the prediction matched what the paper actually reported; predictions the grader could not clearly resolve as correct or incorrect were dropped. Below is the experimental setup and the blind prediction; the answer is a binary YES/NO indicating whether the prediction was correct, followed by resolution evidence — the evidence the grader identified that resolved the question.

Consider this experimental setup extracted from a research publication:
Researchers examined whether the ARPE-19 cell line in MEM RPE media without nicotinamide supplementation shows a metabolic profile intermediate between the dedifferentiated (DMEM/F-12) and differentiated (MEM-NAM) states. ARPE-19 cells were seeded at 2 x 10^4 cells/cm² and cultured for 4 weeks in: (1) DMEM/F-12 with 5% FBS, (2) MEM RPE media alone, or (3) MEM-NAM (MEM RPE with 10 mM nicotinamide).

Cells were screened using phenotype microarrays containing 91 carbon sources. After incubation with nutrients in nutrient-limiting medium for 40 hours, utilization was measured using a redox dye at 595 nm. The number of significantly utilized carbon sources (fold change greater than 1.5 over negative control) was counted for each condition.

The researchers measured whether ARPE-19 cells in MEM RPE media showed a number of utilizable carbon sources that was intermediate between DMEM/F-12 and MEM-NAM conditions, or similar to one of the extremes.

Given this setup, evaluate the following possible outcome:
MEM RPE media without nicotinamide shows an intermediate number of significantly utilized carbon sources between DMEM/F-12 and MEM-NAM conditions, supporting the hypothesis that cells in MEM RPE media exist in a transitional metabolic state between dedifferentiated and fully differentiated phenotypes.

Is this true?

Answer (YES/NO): YES